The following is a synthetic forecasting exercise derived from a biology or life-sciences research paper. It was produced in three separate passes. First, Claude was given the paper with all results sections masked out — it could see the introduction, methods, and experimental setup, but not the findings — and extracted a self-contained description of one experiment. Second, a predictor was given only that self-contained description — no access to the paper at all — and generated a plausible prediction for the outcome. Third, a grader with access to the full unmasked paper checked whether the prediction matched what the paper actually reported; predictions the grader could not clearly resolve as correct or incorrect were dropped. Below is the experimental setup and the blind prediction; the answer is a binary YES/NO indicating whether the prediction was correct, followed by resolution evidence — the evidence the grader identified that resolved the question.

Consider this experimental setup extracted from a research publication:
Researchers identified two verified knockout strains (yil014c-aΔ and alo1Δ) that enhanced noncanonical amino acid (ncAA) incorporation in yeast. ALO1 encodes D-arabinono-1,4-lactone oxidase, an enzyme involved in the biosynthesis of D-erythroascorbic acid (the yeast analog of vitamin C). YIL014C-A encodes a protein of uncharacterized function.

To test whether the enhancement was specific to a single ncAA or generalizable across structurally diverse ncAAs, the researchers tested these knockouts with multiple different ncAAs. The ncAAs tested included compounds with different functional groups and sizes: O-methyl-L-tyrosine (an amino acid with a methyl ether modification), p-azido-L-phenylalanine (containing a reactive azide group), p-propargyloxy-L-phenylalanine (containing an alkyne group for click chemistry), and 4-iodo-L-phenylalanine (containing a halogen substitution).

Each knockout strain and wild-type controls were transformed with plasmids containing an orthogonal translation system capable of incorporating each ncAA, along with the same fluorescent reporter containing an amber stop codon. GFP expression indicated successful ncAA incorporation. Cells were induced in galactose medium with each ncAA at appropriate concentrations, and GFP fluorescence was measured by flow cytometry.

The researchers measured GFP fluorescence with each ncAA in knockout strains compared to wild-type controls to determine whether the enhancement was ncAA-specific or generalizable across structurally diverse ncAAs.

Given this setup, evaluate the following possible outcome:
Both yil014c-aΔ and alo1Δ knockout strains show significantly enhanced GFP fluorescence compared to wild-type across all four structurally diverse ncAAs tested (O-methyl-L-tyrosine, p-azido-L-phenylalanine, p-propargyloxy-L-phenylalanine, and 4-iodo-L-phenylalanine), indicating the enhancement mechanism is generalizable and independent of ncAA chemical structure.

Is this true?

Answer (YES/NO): NO